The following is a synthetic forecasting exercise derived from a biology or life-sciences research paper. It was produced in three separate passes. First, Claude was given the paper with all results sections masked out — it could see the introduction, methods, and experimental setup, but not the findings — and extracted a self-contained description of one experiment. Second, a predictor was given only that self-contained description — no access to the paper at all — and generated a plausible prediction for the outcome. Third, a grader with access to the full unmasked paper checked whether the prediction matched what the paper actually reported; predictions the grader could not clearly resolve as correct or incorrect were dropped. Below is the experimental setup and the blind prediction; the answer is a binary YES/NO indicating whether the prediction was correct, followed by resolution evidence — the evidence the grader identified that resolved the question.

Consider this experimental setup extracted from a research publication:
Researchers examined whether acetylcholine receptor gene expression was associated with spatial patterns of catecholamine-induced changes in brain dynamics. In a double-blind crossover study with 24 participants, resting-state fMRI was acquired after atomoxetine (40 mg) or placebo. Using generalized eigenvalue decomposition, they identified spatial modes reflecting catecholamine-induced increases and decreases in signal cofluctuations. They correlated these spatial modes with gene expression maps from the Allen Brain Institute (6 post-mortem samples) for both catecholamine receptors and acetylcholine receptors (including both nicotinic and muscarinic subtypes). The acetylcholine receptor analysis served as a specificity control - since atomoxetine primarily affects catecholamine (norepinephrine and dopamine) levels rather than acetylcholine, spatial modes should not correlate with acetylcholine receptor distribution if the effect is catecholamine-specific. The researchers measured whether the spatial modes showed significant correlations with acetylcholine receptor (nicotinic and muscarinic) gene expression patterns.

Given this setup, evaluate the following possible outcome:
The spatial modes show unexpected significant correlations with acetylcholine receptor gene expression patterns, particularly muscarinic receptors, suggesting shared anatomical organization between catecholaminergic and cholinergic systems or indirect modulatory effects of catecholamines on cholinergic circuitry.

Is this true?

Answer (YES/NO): NO